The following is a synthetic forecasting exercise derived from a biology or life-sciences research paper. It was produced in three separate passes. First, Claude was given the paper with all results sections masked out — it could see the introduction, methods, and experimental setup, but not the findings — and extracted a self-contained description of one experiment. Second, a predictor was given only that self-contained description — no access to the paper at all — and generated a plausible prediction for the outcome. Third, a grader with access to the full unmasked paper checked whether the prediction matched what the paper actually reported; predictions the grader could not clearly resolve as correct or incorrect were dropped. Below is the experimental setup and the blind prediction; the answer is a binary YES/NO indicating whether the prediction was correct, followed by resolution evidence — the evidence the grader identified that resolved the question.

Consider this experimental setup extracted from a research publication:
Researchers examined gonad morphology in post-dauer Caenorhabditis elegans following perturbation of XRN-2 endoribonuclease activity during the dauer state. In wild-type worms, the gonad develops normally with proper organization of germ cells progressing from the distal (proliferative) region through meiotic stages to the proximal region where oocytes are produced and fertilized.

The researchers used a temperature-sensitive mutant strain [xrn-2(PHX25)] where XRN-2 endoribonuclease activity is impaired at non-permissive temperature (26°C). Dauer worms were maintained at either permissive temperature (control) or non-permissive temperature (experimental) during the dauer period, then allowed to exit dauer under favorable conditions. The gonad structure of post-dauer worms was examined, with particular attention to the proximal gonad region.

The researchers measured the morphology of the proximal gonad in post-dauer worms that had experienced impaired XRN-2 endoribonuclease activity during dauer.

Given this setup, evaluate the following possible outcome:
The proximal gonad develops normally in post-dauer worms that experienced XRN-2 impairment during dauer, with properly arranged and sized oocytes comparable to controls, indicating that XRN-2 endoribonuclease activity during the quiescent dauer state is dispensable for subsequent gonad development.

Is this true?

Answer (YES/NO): NO